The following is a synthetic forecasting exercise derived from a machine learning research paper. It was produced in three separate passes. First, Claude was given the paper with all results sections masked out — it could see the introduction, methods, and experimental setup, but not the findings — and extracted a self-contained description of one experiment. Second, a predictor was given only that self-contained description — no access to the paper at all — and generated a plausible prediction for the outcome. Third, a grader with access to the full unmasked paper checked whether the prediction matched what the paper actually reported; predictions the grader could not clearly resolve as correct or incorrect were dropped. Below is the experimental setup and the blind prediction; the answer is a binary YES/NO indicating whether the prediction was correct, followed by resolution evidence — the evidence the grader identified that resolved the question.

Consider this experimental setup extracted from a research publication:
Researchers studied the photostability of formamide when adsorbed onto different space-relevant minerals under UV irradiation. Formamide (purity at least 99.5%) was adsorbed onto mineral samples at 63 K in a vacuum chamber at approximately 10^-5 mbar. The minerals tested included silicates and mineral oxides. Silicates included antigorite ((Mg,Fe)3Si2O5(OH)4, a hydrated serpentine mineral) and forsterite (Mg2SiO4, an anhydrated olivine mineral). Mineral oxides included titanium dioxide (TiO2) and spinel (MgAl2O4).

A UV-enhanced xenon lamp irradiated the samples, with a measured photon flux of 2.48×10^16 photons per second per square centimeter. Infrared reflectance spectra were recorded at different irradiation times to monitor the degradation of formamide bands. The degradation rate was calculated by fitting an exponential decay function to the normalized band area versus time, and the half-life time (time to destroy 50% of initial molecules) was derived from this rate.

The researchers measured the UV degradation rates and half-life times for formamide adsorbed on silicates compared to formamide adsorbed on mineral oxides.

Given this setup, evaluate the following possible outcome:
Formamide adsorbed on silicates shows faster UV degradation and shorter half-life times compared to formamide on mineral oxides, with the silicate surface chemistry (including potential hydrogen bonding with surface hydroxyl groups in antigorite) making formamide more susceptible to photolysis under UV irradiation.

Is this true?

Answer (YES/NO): NO